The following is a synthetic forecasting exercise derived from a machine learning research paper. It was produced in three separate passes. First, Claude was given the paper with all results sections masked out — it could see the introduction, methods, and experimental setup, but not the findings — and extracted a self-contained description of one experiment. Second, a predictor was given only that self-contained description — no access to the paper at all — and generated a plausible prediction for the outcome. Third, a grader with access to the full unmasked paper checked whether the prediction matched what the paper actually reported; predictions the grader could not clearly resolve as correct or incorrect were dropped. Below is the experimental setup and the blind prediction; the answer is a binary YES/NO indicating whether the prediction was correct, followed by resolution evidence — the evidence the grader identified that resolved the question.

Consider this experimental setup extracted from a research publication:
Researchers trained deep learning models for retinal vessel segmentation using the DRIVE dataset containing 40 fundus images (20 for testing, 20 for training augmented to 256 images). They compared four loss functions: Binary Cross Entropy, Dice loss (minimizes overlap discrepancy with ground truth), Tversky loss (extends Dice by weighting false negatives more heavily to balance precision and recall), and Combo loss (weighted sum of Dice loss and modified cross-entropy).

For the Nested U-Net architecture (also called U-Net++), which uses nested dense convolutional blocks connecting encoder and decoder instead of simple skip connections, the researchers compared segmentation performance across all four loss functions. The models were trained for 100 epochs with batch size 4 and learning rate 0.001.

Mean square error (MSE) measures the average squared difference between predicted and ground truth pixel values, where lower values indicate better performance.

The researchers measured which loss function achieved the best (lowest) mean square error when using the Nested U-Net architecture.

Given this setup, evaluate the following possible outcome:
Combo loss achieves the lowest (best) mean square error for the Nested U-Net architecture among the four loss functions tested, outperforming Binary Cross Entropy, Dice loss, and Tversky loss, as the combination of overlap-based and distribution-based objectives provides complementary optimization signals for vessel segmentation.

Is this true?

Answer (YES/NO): NO